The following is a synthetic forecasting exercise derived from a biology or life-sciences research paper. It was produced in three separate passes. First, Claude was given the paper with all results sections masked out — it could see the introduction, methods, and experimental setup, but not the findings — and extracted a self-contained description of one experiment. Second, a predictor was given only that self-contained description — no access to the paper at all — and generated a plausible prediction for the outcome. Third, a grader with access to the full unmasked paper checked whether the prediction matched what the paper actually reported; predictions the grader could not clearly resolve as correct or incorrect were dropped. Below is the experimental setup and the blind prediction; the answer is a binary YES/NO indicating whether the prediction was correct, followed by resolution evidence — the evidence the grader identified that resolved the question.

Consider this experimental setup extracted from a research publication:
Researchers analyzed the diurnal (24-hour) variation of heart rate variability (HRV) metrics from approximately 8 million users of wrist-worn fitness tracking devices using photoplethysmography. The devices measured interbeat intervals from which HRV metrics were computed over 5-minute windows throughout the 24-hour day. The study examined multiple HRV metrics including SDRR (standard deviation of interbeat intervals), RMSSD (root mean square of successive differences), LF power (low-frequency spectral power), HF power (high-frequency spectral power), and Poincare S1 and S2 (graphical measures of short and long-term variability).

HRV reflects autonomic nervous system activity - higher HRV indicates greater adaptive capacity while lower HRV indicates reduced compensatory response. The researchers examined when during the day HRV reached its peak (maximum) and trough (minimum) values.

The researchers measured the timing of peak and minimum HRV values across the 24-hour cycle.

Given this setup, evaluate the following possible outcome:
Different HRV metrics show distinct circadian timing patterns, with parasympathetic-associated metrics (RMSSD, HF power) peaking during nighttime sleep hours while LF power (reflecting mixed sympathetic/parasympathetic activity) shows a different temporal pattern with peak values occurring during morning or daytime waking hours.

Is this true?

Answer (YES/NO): NO